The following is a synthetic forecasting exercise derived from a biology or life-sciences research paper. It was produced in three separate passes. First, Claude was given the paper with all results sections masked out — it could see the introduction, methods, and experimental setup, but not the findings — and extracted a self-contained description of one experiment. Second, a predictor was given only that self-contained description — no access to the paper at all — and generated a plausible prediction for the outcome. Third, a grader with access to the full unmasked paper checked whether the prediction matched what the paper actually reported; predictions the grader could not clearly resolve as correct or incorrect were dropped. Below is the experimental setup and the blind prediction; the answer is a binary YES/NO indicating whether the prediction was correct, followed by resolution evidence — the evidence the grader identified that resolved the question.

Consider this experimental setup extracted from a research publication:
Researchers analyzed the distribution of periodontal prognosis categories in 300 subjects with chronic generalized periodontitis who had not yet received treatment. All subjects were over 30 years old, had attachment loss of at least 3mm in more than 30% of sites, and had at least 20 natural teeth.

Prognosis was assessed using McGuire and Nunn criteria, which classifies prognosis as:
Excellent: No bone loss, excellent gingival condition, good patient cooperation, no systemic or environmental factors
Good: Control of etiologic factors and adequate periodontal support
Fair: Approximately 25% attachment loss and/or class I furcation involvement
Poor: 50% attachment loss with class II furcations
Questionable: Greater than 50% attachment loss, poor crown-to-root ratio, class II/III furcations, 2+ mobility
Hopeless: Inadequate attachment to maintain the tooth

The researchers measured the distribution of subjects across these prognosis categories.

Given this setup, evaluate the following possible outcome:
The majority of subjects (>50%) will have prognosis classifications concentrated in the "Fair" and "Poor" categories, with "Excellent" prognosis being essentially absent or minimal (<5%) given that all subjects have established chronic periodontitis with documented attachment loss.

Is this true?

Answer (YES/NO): NO